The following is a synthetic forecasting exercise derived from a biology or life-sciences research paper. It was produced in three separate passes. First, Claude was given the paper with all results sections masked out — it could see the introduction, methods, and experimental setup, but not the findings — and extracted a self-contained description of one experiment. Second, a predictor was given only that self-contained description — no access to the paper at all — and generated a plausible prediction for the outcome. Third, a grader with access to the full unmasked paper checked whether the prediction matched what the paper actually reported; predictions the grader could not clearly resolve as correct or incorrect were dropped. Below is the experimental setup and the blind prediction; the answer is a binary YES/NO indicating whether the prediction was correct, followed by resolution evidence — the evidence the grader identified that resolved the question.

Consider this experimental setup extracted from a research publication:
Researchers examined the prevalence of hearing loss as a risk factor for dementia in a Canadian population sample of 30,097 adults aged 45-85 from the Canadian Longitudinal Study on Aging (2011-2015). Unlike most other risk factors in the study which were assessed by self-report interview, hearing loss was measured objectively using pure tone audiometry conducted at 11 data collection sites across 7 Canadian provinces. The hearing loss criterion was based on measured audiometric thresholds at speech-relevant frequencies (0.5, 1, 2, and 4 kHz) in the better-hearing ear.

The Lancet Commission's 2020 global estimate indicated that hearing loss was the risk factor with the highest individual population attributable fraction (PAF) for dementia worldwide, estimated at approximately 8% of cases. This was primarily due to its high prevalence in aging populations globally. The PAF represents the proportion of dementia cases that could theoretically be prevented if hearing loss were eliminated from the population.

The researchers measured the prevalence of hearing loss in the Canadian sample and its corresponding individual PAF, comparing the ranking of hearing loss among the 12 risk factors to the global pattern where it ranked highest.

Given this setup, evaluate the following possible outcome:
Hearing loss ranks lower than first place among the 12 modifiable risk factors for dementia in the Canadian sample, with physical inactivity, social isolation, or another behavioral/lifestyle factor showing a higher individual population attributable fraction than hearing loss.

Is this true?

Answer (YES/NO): YES